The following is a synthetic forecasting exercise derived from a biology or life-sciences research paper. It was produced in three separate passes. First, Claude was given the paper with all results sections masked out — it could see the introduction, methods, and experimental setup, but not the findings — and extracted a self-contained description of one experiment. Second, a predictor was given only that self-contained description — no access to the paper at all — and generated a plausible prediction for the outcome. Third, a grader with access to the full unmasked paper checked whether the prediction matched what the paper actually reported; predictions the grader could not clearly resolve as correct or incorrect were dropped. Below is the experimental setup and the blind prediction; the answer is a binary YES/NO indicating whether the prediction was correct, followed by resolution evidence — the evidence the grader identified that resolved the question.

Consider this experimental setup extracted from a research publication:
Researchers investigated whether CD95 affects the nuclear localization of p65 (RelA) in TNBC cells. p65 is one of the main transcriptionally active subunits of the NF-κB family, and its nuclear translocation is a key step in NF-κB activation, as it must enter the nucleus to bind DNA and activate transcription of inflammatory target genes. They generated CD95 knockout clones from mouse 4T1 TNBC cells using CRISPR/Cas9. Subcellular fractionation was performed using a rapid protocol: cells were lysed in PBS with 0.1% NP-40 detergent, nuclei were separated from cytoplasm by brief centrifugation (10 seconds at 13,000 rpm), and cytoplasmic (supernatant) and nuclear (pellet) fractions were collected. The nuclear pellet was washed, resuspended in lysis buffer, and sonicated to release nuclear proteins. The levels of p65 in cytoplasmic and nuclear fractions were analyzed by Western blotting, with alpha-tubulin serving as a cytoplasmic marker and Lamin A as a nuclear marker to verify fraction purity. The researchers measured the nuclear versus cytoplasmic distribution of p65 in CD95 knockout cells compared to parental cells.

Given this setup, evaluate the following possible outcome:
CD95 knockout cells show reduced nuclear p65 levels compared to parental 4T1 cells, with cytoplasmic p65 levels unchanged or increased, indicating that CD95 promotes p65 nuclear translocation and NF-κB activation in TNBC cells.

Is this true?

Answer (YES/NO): NO